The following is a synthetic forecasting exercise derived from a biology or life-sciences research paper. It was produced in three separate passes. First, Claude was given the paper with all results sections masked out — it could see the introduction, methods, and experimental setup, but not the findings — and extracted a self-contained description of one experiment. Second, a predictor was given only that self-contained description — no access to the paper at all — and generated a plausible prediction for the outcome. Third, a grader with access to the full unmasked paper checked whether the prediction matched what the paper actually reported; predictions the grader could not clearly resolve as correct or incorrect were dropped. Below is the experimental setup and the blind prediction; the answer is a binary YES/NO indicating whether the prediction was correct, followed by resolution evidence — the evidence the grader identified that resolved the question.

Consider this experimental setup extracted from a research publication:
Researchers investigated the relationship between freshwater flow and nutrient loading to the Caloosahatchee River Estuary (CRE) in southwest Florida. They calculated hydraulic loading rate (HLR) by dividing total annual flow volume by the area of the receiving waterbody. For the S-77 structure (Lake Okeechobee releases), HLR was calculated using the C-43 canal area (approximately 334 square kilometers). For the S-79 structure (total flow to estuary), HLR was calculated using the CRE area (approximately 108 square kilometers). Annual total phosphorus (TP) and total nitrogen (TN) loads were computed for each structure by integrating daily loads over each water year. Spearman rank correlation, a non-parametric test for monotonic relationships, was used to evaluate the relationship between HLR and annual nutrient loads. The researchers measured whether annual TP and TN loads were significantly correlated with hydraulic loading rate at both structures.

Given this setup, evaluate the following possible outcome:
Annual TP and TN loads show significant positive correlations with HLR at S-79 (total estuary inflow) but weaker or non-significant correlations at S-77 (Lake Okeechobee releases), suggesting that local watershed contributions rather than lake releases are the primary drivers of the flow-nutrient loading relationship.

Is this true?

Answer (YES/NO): NO